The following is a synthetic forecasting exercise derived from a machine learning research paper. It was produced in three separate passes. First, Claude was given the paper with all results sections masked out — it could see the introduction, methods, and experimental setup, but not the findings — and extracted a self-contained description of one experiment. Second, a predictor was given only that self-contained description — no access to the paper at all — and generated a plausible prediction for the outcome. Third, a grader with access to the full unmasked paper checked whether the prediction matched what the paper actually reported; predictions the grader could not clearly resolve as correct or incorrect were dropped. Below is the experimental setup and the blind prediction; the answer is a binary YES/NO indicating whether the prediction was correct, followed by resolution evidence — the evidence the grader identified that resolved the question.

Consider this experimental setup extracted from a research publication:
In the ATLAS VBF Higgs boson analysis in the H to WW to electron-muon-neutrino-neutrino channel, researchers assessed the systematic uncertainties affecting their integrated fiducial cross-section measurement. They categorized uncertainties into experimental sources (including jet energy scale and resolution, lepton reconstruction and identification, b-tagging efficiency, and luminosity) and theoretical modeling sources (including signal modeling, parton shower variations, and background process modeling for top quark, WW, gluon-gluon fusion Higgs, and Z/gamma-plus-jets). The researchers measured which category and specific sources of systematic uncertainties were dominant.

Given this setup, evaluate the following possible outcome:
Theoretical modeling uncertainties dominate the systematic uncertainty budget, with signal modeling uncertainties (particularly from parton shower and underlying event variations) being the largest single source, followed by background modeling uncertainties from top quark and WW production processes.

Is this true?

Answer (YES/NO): NO